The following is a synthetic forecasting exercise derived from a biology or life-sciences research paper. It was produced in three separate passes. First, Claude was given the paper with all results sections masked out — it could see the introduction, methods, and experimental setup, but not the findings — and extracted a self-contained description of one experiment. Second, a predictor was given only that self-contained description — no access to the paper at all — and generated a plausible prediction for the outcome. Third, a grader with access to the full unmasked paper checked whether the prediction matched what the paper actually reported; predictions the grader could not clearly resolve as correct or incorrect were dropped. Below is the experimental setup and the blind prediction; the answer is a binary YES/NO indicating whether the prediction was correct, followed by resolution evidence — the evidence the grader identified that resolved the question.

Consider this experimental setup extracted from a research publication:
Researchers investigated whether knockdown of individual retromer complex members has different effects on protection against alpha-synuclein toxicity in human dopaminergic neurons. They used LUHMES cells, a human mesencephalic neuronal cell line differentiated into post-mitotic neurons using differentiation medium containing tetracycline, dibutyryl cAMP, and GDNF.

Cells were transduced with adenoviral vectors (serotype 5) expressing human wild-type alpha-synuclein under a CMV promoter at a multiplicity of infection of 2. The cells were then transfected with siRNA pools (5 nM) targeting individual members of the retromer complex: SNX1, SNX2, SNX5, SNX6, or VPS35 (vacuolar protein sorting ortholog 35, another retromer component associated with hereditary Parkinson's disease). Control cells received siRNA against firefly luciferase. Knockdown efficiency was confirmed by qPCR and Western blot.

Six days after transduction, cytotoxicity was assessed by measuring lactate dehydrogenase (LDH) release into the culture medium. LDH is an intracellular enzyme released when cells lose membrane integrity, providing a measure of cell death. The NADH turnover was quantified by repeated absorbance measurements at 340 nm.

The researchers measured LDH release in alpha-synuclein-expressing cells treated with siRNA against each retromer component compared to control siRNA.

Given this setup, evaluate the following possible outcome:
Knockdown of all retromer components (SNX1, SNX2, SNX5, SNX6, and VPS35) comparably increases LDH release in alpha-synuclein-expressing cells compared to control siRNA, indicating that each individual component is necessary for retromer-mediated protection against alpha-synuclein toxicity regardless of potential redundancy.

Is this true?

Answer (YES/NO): NO